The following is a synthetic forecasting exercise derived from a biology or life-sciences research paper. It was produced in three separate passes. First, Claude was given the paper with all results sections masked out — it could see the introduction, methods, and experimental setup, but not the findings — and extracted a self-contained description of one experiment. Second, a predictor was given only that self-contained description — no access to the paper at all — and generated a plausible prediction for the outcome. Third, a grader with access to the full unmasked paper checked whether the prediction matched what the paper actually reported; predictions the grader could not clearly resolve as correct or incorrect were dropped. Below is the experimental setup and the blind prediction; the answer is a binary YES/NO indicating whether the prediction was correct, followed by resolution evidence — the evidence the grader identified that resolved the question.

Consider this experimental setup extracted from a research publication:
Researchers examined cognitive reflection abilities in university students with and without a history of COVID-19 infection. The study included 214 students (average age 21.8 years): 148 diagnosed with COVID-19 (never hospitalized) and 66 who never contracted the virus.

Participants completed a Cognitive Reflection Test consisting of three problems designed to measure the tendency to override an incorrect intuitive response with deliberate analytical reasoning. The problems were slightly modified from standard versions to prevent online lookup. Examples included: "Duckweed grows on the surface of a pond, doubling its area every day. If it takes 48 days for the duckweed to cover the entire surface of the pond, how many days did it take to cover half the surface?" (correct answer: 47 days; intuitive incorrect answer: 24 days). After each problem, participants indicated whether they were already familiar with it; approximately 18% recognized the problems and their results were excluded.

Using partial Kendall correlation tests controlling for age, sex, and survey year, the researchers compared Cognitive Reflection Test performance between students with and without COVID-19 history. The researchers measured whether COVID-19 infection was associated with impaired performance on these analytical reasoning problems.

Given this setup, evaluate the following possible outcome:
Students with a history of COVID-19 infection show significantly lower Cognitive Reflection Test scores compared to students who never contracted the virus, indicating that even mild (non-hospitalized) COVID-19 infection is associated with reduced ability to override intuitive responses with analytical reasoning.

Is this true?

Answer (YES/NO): NO